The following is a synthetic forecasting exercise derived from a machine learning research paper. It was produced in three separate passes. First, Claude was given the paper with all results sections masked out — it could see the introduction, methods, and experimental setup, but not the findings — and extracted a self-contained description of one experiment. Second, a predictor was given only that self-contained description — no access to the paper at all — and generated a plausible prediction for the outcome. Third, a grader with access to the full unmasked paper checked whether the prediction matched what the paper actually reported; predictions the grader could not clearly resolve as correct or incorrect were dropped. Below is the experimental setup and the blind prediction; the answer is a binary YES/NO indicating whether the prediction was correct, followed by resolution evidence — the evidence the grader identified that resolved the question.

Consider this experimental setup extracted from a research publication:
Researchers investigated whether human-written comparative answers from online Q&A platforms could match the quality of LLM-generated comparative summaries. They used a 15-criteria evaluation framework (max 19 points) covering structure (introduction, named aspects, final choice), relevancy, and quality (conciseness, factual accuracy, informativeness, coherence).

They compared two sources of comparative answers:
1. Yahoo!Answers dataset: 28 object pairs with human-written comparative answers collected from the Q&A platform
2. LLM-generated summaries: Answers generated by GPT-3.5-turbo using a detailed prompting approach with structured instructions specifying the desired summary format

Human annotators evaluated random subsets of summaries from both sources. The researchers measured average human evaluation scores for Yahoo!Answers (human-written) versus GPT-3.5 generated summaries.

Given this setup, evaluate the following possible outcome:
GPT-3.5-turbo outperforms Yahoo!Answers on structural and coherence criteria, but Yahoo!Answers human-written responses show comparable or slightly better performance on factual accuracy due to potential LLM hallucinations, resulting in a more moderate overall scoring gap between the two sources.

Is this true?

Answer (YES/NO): NO